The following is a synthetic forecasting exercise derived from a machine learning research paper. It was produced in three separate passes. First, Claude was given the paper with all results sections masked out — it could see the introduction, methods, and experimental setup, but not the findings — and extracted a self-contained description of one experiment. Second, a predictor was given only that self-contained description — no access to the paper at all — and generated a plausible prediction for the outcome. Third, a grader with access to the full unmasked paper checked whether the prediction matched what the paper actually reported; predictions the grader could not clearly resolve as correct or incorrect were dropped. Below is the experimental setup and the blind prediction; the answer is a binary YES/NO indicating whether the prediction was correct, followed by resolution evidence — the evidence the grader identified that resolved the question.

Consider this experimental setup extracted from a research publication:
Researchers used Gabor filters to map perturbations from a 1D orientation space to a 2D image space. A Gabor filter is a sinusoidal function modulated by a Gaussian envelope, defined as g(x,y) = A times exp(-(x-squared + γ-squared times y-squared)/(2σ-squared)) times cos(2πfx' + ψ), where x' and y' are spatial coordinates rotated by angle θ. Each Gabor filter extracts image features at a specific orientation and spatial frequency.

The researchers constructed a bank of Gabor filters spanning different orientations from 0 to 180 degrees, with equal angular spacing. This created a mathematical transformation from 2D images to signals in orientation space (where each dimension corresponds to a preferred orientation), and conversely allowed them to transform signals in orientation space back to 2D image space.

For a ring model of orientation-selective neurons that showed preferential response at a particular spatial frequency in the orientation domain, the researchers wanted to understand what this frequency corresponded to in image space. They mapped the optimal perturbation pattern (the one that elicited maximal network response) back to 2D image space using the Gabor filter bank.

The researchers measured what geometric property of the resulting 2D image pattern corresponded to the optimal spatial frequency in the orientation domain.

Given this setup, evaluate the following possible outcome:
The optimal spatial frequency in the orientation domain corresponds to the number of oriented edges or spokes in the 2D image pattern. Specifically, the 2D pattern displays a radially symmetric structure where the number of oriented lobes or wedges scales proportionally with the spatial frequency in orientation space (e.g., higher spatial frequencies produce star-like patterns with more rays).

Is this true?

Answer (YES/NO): YES